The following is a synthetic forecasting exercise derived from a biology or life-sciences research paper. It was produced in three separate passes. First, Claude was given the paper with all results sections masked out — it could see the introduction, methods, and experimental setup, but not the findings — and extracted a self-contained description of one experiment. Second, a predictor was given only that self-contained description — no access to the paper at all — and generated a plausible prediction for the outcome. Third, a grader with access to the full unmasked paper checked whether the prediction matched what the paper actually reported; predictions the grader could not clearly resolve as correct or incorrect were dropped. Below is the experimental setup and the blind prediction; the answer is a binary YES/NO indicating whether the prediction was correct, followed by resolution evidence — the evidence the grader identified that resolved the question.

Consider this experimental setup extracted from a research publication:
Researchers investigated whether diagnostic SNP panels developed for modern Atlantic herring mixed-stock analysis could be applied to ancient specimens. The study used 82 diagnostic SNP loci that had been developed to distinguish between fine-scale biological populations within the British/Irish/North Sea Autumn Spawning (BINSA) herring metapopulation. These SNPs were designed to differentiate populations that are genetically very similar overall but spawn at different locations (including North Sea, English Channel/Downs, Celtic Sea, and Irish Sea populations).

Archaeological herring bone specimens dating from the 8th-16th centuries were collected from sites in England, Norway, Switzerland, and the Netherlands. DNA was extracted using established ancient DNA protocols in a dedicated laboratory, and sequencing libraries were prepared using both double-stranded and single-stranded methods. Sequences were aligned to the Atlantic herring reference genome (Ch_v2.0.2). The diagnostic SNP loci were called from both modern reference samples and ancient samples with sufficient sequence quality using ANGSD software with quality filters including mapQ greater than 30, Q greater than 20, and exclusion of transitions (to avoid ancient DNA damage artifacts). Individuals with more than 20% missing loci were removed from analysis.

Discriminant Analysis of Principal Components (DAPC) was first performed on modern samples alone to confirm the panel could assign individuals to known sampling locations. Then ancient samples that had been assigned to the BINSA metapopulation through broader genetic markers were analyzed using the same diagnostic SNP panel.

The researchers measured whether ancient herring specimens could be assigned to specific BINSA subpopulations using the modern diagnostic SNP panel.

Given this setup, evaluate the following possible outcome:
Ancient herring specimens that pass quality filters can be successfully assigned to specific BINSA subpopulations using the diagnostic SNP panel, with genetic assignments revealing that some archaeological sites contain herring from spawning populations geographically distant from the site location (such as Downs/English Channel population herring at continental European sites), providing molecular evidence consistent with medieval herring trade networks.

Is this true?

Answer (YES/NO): YES